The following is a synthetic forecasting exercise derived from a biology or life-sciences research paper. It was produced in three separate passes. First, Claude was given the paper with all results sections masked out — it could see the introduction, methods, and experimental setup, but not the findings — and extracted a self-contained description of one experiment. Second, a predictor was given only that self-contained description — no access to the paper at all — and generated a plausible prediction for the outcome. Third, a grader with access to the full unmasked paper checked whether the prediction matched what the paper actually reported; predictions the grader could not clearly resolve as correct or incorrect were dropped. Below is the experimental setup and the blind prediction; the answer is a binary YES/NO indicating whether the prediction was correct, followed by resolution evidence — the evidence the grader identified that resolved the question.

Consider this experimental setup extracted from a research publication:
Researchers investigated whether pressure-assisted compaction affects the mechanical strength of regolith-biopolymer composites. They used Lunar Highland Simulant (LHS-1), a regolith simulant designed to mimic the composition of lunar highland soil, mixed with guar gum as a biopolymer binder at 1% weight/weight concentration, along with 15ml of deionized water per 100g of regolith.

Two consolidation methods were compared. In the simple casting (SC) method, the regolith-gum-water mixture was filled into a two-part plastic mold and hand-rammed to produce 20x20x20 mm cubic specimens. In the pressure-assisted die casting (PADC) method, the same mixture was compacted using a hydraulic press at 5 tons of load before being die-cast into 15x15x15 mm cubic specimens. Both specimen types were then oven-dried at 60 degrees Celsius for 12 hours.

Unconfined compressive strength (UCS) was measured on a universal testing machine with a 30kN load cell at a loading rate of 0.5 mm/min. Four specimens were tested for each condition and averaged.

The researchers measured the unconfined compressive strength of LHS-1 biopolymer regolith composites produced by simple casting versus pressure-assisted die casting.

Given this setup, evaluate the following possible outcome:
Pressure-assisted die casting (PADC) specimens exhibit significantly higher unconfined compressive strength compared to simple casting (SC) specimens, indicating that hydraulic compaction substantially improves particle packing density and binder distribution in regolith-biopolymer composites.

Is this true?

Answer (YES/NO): YES